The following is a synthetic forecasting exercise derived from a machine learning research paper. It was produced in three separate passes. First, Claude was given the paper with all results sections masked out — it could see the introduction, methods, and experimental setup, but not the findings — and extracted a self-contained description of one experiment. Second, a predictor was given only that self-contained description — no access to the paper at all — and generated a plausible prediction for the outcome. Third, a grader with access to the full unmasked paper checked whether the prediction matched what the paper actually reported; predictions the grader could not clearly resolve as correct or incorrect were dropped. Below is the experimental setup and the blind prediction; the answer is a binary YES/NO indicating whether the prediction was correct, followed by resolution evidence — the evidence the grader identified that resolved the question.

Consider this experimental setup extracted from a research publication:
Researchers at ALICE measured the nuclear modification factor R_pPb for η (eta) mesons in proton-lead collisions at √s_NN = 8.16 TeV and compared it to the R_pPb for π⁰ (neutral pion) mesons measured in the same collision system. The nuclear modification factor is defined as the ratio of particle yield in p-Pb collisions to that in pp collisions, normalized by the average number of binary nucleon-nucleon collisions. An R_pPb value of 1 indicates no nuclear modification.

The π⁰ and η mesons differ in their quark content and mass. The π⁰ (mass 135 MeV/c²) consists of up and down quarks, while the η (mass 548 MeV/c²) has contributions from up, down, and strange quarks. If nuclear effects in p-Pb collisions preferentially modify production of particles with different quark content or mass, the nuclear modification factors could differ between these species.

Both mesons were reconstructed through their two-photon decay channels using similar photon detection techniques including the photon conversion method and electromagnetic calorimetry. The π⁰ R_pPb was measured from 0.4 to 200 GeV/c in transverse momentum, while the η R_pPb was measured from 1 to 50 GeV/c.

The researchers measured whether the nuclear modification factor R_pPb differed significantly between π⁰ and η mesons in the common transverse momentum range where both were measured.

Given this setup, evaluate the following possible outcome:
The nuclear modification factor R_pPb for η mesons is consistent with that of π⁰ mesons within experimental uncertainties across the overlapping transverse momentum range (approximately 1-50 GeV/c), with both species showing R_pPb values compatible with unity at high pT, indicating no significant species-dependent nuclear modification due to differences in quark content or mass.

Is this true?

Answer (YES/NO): YES